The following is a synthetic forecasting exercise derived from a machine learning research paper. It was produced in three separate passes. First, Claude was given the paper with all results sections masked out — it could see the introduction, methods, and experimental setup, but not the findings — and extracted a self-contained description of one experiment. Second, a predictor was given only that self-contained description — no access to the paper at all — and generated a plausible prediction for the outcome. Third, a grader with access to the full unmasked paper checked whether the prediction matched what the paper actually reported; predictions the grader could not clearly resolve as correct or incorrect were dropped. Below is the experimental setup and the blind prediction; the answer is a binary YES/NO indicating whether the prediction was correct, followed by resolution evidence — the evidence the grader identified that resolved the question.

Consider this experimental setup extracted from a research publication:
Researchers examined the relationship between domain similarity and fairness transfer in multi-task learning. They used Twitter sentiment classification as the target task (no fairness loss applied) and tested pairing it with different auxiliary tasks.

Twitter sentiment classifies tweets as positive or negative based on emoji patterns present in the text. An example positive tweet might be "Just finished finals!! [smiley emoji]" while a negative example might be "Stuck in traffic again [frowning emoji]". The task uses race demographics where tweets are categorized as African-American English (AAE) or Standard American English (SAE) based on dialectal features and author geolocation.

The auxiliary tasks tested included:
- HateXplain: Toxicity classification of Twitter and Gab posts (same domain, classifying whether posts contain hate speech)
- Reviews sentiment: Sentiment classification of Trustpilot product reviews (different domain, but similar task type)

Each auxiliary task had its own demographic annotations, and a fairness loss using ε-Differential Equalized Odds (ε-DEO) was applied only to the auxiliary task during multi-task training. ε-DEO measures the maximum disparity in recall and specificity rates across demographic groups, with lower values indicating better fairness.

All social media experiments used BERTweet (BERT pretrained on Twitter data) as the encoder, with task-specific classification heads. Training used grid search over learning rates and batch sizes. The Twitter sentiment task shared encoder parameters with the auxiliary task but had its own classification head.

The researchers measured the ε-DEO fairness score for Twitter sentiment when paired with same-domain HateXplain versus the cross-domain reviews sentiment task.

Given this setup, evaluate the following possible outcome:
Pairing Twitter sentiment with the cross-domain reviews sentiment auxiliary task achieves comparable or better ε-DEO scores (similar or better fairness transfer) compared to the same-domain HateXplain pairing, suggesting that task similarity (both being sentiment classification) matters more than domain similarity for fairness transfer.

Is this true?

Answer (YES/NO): YES